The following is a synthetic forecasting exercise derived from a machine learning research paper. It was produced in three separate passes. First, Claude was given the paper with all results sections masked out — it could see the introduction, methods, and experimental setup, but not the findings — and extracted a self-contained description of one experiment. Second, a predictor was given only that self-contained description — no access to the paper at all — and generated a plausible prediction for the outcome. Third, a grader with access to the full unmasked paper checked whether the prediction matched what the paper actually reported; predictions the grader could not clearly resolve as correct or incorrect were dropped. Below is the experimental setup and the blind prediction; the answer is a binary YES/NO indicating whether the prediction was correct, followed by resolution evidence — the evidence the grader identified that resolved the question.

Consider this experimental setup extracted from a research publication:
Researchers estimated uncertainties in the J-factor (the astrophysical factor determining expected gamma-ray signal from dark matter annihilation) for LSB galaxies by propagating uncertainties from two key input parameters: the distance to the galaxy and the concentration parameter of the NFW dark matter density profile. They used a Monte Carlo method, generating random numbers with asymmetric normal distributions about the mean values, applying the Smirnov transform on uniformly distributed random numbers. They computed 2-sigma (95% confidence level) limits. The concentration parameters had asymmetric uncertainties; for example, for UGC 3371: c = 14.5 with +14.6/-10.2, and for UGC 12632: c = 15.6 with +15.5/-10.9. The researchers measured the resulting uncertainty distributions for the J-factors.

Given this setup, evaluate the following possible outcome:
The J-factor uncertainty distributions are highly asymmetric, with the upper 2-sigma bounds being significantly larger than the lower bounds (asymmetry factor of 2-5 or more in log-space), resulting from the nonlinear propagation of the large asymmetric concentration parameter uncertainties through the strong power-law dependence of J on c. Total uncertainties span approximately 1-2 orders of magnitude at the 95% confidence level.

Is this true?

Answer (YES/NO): YES